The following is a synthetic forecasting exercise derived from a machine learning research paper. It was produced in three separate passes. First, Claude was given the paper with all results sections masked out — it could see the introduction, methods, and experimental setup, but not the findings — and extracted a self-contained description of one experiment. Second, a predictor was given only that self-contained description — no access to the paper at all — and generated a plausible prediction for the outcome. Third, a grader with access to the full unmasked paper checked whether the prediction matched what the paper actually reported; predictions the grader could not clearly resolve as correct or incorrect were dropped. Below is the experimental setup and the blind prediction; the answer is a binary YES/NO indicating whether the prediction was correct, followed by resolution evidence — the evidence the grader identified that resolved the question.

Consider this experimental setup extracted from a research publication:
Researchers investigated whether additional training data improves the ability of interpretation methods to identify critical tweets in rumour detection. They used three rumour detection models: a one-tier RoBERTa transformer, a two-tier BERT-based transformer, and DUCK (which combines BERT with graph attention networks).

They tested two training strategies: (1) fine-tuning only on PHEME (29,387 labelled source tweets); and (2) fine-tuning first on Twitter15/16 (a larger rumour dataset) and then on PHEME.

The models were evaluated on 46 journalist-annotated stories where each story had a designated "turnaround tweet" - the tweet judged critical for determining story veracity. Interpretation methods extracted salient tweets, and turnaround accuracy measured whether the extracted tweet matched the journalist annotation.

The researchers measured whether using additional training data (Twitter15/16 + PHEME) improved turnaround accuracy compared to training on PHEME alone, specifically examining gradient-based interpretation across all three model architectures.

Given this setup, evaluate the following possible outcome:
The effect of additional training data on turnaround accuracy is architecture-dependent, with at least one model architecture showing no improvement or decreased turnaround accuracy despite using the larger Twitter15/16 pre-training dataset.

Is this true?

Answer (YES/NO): NO